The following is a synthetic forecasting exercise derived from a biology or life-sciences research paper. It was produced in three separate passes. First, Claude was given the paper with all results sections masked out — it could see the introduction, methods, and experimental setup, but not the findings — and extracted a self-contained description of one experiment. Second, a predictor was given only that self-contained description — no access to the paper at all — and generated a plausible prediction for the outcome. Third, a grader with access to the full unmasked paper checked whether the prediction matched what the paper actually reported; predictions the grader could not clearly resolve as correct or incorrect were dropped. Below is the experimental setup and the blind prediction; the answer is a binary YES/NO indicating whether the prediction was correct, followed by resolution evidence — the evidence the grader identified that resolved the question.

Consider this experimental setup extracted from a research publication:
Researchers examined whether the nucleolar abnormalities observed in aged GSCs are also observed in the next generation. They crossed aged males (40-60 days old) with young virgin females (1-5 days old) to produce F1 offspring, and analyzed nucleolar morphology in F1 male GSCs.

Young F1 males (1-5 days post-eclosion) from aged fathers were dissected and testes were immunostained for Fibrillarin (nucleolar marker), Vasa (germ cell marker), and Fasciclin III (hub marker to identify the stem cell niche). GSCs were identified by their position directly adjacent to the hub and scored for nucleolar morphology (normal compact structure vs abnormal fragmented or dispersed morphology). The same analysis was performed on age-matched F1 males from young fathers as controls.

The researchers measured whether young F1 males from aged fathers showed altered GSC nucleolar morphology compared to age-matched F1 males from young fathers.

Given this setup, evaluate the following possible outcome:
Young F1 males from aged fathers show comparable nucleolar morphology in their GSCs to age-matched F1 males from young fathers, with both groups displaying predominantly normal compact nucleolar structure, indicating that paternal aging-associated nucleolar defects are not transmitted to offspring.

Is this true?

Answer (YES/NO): NO